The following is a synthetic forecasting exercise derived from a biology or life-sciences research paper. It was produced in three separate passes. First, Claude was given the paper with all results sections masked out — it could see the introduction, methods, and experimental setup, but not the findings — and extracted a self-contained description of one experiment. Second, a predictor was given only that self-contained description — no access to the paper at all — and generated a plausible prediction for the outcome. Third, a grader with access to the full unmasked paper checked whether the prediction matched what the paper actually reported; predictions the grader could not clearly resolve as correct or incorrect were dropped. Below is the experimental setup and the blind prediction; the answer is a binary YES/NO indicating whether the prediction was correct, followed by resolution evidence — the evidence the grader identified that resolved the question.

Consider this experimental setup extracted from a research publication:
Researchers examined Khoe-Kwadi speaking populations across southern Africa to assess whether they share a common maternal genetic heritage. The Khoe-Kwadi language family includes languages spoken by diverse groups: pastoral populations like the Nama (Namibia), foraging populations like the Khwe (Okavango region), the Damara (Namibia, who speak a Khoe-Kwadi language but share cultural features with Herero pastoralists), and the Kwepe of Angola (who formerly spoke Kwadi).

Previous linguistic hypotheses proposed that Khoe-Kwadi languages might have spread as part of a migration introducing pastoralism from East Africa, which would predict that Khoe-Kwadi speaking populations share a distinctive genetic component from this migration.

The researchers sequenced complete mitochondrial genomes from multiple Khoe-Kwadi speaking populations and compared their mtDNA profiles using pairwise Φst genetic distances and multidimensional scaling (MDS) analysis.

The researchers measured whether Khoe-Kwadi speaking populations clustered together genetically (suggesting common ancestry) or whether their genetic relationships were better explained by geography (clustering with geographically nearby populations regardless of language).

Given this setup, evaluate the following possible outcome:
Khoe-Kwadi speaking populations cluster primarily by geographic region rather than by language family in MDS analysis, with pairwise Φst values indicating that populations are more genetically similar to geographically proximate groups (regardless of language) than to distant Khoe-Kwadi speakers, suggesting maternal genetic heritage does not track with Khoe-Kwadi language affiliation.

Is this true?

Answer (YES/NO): YES